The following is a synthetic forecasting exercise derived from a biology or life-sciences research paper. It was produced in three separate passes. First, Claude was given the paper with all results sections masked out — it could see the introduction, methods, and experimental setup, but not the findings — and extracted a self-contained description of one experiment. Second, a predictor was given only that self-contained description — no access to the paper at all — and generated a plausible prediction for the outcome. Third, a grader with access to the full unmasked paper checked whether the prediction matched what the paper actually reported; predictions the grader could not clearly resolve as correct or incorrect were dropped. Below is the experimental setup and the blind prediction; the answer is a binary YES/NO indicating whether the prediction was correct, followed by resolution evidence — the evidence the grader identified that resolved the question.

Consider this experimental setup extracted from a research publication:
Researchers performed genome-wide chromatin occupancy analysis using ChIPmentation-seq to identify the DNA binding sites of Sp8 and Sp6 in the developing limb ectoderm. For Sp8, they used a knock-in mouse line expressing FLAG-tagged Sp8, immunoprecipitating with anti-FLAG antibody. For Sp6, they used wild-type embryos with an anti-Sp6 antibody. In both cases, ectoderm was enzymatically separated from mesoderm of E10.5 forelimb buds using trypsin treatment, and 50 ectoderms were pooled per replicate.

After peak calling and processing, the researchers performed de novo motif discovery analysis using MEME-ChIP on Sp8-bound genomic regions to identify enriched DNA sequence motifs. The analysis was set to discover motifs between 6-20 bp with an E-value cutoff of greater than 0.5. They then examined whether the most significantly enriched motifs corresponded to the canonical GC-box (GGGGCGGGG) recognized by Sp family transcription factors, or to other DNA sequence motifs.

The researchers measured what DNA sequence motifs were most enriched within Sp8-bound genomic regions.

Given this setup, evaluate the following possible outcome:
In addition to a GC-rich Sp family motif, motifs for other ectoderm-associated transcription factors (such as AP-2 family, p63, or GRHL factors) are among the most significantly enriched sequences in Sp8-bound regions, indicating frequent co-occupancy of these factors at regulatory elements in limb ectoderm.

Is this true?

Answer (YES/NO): NO